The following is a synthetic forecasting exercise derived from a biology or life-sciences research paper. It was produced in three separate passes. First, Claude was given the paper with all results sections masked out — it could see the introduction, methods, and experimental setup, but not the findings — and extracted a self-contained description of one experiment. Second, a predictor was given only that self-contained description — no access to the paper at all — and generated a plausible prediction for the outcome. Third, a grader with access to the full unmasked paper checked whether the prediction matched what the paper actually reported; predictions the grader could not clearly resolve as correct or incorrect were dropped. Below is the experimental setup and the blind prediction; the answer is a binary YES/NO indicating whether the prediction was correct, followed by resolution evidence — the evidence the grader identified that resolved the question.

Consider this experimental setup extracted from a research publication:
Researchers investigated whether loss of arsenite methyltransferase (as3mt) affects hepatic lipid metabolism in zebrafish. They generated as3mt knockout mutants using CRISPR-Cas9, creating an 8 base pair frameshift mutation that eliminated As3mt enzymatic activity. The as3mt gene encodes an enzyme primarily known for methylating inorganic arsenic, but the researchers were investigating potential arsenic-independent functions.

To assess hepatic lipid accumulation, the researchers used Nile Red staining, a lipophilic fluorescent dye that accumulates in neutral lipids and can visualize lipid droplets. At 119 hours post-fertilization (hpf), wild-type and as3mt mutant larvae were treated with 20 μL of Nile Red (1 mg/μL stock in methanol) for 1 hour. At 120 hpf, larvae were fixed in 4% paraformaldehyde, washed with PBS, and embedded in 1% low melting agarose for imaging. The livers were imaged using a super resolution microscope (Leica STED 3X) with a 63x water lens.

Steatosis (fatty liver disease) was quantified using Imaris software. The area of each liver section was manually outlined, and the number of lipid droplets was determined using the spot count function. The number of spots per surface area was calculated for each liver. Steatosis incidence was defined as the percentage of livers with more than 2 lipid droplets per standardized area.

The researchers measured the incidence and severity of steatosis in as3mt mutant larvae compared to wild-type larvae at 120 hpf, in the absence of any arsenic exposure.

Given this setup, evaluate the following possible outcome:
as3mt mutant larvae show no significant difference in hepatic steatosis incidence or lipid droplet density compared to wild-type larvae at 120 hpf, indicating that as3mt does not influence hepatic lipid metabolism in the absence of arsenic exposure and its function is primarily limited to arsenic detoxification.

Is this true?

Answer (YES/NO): NO